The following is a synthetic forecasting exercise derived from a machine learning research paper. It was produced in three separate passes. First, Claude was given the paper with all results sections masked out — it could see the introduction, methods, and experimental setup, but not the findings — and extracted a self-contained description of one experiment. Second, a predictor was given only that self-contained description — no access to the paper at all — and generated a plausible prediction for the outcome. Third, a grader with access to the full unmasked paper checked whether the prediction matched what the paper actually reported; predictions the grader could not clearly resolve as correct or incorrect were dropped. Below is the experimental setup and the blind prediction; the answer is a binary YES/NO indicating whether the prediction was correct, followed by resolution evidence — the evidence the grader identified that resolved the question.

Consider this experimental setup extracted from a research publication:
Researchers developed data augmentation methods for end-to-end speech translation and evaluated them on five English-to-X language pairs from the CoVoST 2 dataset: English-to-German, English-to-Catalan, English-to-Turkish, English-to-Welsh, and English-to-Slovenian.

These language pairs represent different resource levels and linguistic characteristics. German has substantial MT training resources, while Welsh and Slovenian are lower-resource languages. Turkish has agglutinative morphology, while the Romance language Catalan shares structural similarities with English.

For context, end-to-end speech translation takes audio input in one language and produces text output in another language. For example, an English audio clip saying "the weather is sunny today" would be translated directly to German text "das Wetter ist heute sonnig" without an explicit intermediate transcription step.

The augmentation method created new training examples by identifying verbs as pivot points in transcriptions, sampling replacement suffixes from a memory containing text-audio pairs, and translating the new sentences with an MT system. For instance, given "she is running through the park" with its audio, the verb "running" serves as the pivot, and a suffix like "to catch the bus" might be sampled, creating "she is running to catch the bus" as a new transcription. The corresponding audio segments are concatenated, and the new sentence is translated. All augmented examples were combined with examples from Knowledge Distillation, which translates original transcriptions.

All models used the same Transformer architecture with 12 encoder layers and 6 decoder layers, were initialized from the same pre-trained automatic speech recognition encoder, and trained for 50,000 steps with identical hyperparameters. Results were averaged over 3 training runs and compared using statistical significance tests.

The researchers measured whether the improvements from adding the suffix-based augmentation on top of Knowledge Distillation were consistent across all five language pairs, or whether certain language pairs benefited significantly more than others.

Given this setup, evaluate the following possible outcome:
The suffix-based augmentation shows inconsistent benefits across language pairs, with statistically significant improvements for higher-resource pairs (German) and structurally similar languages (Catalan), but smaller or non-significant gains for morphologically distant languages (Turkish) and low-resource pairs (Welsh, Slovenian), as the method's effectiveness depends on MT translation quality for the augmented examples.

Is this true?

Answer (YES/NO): NO